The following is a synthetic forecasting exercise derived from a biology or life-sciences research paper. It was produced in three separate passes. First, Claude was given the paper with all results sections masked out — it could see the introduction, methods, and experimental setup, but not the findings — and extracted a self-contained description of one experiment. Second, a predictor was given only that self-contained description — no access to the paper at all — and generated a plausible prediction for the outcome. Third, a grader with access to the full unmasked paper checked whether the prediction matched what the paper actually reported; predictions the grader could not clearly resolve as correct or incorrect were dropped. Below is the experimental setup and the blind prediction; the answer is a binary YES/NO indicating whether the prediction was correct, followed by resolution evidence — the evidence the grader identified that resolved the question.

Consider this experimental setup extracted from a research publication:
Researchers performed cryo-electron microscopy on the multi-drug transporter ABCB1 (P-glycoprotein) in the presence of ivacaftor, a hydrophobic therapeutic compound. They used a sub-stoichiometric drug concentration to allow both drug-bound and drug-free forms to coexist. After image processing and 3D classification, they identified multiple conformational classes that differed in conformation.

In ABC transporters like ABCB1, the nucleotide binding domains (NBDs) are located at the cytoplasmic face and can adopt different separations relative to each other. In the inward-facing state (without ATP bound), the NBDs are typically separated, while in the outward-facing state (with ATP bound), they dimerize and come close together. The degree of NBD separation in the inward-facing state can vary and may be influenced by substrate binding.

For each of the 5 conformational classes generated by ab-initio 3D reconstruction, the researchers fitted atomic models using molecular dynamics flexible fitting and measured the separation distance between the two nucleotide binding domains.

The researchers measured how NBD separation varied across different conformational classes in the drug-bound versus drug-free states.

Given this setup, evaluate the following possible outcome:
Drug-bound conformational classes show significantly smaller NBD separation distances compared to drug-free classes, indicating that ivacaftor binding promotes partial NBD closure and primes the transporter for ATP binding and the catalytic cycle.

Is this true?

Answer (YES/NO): NO